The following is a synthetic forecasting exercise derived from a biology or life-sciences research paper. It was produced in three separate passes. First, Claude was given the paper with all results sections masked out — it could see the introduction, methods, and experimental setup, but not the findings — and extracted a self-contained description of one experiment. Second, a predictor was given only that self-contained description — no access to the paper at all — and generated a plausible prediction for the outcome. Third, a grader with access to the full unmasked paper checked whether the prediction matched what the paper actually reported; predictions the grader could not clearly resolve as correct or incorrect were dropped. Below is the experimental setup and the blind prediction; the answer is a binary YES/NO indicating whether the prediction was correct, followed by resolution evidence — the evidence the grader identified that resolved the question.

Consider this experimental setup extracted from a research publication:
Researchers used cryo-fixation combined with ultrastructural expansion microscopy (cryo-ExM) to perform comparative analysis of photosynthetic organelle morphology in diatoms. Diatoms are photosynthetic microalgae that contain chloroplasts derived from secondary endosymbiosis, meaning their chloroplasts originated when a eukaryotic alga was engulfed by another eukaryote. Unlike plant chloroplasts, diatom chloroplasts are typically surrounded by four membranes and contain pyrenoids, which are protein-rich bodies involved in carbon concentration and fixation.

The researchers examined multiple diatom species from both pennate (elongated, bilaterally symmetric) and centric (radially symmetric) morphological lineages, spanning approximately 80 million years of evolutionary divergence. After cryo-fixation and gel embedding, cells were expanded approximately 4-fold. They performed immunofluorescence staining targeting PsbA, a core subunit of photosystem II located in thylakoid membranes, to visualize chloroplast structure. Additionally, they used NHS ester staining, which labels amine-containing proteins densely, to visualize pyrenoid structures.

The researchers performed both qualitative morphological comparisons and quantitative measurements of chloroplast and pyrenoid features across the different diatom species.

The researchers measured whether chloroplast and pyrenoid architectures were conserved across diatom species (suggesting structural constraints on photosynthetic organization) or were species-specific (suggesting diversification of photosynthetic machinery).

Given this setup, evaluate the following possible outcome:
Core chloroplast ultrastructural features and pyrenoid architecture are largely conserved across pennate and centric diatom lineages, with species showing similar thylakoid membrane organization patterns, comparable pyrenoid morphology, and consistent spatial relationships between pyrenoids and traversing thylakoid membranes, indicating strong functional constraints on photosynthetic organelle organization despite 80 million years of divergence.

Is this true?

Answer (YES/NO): NO